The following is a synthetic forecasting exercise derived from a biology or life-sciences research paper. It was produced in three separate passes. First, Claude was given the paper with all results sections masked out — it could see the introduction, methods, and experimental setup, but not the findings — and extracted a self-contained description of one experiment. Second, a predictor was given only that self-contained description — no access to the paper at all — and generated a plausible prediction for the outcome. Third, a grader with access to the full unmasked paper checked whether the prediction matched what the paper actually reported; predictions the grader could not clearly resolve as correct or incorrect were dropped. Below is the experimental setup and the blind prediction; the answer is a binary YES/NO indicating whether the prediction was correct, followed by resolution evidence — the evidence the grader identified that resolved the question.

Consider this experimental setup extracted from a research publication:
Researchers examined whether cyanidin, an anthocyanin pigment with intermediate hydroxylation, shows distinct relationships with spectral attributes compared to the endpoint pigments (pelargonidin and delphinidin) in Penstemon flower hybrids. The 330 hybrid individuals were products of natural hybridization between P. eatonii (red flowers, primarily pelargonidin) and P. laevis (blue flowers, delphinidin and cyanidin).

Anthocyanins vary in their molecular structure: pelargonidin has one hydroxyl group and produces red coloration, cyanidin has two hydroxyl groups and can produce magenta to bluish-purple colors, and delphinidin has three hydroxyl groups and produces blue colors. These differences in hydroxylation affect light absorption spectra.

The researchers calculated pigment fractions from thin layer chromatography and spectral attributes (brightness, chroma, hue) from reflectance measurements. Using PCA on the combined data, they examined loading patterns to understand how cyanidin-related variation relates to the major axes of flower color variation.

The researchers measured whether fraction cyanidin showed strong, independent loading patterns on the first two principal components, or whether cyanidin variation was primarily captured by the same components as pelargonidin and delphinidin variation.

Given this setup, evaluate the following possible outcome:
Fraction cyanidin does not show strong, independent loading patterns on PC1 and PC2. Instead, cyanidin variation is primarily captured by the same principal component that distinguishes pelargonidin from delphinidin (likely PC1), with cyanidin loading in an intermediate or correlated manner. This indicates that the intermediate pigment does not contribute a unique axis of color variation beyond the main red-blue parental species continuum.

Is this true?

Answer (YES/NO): NO